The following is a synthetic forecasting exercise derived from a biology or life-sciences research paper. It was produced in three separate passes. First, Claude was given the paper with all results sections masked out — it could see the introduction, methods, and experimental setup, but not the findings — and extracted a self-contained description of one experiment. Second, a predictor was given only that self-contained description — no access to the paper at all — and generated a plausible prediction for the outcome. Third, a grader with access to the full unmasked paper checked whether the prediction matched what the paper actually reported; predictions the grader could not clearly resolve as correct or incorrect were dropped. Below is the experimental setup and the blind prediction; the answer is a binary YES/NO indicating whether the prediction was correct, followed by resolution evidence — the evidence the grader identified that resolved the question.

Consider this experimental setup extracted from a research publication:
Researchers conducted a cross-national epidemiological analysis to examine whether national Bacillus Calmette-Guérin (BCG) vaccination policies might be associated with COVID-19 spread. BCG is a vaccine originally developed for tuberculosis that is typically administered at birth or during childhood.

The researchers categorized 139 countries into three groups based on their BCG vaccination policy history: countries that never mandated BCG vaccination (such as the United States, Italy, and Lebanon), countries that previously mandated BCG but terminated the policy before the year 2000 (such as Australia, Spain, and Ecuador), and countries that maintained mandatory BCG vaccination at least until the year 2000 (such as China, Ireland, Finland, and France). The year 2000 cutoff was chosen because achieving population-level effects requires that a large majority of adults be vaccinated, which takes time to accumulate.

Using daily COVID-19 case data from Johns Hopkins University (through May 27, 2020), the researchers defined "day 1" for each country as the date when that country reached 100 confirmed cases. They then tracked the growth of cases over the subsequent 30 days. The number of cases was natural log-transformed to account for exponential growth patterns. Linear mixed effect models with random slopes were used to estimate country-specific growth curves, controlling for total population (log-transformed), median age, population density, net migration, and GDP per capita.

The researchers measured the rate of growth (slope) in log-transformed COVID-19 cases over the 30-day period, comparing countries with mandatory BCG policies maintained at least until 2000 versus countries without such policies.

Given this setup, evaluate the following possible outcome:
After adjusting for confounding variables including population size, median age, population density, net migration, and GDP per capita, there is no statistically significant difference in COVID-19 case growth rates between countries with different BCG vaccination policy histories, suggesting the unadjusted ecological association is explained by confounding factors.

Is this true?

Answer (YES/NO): NO